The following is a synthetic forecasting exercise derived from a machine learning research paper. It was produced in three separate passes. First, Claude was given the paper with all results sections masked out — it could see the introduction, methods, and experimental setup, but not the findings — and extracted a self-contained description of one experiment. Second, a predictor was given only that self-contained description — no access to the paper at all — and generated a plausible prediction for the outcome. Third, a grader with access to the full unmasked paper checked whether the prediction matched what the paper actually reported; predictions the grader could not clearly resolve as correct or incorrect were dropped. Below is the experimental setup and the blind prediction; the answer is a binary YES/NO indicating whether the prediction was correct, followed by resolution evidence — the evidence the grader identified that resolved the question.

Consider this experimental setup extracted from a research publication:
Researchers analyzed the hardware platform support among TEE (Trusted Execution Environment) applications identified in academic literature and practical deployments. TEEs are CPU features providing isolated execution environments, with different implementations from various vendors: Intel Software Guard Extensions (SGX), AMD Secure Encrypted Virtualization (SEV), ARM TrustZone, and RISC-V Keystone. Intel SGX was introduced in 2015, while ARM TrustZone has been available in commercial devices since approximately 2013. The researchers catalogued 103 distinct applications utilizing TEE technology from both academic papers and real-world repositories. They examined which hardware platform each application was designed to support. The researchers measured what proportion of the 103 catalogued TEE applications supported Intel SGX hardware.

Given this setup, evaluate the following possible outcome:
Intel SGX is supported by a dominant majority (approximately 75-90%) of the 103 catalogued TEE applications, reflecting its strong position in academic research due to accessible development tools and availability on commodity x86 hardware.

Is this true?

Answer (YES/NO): NO